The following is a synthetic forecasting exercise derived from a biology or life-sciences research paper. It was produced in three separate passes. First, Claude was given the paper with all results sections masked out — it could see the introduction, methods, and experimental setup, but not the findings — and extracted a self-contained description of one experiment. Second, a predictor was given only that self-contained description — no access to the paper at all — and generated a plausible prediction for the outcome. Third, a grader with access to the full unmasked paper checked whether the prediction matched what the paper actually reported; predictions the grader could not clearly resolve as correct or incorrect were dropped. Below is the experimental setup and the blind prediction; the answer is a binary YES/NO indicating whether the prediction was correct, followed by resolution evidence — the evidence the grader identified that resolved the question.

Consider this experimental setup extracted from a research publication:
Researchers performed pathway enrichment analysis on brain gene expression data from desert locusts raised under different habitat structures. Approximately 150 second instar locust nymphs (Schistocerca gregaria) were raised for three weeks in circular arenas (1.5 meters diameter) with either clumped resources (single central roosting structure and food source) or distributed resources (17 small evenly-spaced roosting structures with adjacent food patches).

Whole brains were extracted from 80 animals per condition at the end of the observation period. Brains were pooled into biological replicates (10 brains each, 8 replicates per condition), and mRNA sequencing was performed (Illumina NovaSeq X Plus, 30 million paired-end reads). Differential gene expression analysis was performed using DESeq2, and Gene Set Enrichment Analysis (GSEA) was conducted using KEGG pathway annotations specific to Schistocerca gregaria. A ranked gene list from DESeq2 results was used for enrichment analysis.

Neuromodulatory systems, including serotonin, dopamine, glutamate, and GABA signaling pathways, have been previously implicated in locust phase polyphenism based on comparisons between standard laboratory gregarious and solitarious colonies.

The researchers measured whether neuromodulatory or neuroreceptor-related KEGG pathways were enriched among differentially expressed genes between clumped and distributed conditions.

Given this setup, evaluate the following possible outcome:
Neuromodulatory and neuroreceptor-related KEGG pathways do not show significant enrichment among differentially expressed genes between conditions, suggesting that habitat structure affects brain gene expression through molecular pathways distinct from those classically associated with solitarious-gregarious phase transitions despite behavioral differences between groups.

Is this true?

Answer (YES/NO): YES